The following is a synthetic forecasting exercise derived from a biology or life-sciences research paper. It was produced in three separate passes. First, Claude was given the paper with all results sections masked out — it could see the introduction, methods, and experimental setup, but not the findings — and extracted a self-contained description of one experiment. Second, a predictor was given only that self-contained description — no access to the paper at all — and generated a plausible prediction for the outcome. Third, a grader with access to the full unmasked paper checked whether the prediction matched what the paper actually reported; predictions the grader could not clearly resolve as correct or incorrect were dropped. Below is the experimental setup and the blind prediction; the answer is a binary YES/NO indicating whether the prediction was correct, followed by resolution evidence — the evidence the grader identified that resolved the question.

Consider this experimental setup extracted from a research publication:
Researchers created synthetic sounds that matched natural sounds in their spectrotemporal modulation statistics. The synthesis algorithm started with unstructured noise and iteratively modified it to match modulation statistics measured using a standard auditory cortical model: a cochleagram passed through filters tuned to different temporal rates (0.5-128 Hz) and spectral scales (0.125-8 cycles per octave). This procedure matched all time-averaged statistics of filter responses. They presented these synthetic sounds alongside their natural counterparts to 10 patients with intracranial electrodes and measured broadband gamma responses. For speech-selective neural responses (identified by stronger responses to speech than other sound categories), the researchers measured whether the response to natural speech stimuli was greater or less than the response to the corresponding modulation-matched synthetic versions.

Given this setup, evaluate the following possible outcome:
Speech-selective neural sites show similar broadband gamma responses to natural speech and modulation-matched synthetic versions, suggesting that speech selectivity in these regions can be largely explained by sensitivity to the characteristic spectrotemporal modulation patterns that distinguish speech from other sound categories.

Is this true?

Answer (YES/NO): NO